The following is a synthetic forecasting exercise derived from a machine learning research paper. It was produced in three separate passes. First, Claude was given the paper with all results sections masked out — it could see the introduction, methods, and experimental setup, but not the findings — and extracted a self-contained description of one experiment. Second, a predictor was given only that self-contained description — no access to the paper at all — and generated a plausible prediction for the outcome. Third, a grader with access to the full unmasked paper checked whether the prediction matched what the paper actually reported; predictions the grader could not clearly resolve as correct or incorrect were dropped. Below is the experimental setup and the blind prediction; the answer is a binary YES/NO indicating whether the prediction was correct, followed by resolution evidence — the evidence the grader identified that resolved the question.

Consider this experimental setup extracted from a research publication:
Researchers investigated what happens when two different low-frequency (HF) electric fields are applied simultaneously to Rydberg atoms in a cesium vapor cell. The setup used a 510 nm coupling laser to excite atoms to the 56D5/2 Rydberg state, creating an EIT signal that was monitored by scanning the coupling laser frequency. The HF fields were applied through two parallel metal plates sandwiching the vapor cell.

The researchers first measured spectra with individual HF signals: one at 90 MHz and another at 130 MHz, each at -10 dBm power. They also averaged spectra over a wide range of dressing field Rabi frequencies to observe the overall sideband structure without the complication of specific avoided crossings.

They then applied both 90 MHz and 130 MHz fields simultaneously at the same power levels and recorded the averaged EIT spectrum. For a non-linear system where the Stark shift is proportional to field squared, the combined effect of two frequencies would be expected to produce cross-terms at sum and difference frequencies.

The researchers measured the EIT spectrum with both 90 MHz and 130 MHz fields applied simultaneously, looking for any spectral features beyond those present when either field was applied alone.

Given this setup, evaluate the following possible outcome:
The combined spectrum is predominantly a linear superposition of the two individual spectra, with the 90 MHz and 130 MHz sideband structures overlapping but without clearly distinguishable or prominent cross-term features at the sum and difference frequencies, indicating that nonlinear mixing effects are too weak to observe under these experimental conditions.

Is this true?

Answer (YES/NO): NO